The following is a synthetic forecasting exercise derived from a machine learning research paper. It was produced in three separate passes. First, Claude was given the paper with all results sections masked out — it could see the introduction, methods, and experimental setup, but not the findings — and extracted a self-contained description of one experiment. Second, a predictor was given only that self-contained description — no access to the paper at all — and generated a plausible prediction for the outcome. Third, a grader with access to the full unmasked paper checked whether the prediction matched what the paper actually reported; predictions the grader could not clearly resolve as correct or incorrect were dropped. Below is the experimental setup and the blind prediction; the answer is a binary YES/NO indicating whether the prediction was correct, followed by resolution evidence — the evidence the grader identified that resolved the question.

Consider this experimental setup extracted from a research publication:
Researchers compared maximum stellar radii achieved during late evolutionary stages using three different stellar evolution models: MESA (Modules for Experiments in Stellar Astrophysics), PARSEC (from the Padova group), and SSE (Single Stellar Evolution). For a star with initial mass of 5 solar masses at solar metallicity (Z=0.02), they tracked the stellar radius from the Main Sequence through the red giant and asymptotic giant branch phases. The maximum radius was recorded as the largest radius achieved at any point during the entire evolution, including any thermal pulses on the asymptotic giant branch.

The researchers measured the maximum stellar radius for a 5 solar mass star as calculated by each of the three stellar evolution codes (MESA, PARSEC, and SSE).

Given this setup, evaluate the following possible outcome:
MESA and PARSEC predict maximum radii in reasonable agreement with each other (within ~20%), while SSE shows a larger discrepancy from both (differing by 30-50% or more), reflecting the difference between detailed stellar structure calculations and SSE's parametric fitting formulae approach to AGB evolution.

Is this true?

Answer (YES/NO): YES